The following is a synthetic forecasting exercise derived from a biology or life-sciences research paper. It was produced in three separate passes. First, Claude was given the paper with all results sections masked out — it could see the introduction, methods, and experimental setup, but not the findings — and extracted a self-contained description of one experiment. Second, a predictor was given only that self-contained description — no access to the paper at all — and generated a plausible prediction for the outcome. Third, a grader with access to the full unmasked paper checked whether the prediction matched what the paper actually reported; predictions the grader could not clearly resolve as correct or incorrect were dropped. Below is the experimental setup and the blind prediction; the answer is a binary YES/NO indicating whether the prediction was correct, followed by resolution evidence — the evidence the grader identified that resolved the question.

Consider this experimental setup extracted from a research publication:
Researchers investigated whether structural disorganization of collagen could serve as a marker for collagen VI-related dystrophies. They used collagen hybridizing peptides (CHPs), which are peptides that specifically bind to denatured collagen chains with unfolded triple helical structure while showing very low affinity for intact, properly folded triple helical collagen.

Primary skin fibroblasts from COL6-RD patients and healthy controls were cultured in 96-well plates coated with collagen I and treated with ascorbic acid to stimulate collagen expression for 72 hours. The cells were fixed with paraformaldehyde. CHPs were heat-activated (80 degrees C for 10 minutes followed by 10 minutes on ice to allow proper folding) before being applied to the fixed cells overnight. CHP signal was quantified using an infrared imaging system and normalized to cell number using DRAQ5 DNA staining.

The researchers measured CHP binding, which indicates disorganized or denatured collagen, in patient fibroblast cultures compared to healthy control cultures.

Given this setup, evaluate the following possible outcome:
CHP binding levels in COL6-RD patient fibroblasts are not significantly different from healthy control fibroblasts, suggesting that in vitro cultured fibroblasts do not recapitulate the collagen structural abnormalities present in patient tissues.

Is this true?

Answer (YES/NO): NO